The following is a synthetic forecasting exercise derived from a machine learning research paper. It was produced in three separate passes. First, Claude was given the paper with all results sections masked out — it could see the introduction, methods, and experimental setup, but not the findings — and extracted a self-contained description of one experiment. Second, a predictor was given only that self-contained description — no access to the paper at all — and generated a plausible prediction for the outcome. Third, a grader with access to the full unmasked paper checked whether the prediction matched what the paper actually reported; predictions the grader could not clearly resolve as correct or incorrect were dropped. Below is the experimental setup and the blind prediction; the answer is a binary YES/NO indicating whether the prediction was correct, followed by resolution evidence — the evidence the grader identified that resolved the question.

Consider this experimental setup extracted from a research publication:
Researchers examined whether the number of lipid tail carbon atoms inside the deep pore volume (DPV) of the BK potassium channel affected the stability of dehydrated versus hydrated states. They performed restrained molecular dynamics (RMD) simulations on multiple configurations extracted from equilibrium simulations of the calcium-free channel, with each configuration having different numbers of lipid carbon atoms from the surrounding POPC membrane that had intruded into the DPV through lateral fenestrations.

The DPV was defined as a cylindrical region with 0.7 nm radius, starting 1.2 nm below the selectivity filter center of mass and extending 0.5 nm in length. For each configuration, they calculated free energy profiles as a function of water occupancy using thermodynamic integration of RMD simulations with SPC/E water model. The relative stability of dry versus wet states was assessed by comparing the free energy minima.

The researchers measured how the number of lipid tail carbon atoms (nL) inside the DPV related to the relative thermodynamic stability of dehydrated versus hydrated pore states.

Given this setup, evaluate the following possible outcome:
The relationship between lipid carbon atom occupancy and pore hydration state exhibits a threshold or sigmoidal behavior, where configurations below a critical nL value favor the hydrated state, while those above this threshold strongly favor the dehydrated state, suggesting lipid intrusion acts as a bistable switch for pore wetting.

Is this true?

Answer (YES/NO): YES